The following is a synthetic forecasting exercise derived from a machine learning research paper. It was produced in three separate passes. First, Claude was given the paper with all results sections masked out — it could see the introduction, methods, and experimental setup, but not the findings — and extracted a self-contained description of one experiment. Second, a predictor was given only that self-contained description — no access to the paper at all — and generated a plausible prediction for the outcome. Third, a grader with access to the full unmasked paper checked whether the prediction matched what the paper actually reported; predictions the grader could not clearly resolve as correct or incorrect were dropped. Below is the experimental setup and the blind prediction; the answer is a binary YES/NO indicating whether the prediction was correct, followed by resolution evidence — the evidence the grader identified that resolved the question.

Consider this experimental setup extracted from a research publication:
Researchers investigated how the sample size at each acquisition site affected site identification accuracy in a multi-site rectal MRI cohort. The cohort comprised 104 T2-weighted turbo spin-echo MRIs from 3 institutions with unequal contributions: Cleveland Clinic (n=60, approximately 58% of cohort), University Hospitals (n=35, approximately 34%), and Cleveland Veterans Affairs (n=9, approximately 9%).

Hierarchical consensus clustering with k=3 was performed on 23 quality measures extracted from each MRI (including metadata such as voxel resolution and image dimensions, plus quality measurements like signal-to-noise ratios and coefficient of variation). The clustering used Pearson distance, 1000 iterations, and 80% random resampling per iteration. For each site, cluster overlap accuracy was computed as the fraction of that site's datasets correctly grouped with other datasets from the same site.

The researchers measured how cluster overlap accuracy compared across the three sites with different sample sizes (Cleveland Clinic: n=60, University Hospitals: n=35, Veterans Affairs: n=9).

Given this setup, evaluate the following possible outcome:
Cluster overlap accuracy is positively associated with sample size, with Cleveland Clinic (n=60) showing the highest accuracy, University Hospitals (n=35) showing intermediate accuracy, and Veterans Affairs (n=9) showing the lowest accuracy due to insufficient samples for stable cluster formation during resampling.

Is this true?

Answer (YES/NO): NO